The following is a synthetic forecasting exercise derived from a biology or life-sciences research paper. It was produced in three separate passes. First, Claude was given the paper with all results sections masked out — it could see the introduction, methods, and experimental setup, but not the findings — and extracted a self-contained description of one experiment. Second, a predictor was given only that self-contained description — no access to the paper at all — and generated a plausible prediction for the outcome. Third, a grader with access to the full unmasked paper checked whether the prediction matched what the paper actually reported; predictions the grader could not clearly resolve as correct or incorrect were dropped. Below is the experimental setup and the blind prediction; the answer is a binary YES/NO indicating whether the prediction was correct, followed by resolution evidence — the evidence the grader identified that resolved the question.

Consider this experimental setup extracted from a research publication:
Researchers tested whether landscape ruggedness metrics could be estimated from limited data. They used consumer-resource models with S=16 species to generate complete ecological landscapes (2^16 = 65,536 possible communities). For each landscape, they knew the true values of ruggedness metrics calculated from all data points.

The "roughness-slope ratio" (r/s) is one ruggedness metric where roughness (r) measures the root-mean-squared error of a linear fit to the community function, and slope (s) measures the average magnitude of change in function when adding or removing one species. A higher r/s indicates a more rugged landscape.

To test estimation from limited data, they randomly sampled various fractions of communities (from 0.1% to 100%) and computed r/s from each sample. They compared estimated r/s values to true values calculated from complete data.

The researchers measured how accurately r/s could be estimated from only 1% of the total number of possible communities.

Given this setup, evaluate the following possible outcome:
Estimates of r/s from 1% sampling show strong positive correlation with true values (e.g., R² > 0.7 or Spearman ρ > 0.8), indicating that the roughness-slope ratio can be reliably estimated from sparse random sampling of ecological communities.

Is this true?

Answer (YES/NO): YES